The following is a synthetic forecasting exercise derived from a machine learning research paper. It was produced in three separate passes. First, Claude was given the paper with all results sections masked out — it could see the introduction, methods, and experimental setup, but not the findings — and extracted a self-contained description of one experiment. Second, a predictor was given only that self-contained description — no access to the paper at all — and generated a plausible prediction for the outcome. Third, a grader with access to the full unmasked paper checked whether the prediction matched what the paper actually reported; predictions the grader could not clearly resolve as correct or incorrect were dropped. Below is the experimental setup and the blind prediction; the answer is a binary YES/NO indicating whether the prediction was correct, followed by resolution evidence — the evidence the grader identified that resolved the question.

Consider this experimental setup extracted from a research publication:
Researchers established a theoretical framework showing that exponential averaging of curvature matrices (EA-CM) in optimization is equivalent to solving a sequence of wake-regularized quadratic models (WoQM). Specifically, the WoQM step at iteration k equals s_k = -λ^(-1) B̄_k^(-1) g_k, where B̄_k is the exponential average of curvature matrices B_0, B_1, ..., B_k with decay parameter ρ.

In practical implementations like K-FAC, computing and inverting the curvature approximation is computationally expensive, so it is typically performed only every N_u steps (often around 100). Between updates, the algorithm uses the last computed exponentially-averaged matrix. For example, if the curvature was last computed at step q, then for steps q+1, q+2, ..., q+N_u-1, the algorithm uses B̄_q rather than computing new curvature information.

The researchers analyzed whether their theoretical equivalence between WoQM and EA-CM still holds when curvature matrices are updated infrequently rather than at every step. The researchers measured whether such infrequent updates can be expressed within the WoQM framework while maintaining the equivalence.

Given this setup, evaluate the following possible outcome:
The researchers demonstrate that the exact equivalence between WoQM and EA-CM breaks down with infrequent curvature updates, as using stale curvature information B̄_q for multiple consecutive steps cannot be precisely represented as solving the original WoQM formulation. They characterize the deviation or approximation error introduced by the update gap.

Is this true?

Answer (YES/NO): NO